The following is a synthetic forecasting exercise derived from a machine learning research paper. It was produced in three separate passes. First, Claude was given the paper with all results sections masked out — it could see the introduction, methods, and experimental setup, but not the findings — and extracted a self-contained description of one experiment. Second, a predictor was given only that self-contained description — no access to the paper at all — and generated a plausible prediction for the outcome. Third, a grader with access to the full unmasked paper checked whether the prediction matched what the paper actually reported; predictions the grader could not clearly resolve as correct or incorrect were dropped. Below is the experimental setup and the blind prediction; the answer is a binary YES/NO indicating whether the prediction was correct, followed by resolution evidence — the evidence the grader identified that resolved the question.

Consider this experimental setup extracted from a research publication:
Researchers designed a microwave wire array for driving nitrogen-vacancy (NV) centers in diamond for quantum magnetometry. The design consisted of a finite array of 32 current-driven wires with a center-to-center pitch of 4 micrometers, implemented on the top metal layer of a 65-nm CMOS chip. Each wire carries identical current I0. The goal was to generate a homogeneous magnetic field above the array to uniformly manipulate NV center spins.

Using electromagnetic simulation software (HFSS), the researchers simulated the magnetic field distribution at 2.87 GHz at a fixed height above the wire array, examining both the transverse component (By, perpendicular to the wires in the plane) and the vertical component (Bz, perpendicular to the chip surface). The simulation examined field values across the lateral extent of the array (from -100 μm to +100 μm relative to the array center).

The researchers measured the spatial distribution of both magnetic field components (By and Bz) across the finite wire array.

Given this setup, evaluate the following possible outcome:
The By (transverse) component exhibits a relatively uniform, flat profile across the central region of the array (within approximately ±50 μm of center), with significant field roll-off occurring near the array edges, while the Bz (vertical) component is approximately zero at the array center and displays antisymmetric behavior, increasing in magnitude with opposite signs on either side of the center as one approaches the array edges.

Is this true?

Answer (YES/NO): NO